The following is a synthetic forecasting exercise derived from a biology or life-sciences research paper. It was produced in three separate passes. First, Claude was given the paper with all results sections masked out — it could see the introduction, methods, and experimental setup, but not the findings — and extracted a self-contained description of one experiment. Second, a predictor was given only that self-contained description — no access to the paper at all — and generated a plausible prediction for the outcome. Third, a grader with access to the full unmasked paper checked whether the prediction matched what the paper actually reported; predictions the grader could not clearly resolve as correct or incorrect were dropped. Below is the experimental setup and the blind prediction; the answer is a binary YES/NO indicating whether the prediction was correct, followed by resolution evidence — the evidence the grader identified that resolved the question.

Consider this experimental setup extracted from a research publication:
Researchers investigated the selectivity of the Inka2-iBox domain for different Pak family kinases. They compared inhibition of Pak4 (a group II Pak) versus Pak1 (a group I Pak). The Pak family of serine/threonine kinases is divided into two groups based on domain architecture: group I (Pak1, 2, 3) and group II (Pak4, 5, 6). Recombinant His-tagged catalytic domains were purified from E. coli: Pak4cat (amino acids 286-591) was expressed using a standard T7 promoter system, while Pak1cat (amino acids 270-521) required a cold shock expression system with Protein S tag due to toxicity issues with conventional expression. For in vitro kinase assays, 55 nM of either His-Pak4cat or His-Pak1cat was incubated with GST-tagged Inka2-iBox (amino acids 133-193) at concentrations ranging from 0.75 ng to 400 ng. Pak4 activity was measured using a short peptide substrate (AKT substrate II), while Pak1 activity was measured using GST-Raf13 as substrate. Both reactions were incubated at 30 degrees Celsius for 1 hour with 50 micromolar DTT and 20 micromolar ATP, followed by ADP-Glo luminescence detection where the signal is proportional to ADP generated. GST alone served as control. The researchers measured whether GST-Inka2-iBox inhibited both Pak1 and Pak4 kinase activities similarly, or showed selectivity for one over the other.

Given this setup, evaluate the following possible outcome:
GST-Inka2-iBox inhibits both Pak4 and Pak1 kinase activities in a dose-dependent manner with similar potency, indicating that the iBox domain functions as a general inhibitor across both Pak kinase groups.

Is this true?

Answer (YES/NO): NO